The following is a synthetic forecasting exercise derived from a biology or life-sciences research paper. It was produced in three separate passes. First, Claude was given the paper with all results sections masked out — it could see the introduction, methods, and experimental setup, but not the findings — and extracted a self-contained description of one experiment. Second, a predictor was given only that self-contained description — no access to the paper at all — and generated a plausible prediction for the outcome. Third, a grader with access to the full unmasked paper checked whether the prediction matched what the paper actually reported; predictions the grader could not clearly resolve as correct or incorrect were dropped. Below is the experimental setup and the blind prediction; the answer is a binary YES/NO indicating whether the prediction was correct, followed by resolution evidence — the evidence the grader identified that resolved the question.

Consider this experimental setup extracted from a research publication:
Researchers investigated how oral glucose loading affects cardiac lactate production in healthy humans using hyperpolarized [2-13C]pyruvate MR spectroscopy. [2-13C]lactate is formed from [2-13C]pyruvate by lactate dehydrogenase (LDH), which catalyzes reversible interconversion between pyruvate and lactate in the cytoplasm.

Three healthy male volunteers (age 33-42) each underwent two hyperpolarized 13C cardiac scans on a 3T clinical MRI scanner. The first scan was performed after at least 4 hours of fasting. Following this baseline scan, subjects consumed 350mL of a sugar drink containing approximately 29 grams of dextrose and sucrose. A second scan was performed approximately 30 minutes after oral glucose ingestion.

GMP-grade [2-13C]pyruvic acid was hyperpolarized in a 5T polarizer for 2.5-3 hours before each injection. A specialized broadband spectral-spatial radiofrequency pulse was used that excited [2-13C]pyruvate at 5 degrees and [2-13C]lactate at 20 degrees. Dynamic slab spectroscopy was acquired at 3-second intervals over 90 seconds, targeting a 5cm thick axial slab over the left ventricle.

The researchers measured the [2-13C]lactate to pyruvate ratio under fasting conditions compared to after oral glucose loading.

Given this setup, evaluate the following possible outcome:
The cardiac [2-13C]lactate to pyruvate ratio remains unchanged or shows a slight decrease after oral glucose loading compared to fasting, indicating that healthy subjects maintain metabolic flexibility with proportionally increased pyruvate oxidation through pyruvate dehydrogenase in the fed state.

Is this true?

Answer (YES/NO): NO